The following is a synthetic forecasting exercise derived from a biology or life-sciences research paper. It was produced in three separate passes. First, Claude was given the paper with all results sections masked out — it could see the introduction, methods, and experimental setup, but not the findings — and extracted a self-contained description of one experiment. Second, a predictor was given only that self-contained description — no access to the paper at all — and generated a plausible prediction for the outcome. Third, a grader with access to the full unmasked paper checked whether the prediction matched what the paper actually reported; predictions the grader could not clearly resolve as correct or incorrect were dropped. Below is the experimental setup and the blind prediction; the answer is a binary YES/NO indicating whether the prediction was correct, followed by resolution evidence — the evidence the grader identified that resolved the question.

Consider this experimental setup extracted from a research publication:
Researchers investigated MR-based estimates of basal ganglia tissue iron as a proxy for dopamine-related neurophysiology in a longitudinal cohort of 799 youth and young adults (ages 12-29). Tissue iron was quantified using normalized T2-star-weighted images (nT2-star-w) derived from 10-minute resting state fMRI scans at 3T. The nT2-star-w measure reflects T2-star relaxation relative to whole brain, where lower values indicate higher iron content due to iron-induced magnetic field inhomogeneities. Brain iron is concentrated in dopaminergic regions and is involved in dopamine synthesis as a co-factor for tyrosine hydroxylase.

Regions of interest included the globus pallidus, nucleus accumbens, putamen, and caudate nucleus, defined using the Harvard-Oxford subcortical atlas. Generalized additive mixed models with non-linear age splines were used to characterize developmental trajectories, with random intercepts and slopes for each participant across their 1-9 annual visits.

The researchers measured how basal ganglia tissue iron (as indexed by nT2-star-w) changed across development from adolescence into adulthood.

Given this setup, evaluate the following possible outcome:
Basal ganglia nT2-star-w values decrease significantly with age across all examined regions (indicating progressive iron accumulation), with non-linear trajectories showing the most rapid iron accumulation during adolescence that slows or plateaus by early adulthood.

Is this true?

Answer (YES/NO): NO